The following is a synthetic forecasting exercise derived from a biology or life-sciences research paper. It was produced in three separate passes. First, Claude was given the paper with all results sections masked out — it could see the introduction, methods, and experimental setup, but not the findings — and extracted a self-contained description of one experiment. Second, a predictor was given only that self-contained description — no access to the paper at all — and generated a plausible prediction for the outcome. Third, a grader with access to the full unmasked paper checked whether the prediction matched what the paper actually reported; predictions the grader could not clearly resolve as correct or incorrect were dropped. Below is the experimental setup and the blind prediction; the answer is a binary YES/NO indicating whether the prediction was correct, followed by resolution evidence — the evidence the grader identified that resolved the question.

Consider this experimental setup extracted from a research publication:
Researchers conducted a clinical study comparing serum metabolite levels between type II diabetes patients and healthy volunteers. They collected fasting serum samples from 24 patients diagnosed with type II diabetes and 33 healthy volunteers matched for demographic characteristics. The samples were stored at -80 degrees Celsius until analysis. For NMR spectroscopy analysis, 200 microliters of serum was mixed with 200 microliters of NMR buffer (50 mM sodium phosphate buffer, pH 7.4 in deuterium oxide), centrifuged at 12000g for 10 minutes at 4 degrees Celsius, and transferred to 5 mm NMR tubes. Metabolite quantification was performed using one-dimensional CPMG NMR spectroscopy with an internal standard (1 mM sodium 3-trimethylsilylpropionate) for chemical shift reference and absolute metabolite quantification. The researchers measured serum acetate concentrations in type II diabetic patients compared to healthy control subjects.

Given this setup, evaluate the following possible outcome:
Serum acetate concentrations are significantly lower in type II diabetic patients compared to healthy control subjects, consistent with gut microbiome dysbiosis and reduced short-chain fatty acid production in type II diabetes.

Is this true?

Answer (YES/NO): NO